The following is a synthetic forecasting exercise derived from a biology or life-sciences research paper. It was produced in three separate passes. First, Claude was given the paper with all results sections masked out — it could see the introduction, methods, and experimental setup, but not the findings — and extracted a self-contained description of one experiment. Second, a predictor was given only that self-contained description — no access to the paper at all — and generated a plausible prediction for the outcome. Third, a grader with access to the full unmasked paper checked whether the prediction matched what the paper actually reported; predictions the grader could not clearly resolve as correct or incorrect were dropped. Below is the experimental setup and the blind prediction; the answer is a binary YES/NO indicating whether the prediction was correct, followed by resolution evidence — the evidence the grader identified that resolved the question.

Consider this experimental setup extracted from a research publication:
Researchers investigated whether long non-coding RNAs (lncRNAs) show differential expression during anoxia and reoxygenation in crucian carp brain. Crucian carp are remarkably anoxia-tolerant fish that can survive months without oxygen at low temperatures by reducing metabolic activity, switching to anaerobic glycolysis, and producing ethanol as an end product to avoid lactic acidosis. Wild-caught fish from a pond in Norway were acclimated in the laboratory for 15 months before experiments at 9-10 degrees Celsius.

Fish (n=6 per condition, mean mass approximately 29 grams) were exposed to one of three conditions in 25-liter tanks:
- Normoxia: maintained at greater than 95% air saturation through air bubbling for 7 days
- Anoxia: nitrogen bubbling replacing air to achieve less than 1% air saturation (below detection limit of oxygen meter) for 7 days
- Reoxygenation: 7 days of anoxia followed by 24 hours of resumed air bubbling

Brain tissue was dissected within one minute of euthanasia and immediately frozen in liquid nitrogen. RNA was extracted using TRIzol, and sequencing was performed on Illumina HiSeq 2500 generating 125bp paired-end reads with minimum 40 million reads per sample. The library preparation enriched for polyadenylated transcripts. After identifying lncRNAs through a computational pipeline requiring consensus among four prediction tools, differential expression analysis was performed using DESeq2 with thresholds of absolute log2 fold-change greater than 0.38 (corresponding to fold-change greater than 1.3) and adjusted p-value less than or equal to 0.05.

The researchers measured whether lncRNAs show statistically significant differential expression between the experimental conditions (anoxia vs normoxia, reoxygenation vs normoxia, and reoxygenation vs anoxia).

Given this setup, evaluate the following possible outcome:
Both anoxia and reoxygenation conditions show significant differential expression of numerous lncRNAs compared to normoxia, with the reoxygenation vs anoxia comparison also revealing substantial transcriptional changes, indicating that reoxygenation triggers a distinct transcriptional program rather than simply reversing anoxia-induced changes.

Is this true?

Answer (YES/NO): NO